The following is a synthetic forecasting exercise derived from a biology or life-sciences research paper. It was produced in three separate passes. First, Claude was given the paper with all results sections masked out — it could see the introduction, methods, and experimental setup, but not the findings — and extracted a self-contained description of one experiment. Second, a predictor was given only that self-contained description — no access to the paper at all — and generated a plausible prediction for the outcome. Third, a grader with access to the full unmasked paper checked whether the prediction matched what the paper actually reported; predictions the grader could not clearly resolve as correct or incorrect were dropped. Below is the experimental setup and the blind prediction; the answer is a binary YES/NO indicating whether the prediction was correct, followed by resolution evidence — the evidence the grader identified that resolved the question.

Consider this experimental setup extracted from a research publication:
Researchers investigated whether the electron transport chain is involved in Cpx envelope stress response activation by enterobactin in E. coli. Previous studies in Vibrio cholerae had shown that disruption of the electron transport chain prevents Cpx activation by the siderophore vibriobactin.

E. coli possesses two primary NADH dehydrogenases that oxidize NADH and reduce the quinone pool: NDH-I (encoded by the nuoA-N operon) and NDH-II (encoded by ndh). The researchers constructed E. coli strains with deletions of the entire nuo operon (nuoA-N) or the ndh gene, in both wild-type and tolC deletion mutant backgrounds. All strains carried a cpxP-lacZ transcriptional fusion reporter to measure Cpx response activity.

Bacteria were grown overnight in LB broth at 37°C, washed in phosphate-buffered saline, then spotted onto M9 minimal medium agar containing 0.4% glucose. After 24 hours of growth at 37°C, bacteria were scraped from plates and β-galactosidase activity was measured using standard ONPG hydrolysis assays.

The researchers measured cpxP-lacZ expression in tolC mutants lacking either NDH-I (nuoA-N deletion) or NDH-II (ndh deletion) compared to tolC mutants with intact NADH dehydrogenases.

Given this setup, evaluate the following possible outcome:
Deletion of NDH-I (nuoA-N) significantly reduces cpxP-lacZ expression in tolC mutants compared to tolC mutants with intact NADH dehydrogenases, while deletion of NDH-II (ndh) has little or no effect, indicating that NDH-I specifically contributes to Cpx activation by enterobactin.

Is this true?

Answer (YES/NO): NO